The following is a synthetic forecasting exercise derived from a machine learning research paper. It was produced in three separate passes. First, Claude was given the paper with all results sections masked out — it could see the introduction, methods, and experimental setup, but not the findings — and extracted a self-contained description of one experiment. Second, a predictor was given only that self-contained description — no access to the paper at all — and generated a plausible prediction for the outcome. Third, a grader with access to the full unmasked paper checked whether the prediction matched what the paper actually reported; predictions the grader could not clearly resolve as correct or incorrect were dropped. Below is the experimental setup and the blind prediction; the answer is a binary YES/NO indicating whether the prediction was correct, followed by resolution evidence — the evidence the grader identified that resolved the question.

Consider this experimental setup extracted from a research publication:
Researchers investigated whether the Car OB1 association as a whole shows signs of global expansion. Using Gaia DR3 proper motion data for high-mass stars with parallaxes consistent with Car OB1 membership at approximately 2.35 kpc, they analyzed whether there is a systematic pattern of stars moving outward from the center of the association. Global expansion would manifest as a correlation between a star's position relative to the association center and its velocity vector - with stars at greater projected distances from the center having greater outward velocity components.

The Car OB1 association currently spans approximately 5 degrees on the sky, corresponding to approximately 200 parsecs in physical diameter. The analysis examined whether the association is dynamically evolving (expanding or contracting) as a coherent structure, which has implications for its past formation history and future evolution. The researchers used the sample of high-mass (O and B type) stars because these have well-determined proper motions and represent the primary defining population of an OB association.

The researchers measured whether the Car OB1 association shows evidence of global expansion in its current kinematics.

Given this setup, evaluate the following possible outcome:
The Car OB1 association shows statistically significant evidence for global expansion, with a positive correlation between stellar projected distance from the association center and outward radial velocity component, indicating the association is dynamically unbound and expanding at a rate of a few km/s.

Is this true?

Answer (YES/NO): YES